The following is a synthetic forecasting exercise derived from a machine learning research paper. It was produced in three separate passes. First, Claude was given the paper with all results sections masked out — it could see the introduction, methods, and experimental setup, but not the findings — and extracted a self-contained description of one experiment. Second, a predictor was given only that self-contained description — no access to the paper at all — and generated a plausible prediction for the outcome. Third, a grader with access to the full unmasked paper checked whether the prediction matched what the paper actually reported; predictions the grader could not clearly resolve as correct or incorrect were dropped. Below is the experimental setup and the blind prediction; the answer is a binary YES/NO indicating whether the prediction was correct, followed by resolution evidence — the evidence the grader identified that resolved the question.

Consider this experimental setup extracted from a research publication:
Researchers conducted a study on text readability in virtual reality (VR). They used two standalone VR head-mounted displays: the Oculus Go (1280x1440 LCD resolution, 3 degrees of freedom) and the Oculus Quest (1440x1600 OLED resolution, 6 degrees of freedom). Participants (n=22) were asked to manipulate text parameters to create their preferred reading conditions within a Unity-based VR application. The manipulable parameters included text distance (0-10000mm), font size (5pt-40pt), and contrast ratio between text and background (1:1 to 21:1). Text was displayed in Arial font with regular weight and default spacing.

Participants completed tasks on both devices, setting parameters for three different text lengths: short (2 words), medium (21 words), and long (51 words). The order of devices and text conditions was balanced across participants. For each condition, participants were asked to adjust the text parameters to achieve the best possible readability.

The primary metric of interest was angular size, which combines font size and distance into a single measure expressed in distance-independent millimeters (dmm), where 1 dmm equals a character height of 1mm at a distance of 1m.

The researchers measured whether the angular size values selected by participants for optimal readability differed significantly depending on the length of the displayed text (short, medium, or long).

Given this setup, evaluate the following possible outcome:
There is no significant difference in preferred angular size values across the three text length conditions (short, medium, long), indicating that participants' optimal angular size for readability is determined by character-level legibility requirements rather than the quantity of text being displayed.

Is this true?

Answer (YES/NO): NO